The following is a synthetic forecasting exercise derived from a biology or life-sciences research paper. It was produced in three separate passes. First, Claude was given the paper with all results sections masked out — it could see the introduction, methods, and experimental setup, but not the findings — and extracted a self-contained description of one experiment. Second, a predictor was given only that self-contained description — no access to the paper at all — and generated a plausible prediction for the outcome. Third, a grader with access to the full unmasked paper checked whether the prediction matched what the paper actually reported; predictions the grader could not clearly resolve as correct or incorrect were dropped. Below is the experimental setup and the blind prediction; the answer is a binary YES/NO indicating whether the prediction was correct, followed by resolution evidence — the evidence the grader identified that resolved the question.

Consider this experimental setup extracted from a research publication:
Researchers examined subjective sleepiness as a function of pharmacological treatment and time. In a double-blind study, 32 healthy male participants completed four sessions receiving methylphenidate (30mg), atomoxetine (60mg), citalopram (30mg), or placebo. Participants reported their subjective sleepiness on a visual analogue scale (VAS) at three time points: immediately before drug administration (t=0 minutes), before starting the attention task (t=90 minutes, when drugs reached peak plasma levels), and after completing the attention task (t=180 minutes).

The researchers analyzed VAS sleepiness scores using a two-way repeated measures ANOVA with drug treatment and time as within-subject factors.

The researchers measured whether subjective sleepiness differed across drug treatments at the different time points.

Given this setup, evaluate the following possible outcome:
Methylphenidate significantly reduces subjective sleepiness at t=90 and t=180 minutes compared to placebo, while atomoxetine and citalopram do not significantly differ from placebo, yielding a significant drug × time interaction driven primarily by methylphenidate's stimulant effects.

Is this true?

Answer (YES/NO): YES